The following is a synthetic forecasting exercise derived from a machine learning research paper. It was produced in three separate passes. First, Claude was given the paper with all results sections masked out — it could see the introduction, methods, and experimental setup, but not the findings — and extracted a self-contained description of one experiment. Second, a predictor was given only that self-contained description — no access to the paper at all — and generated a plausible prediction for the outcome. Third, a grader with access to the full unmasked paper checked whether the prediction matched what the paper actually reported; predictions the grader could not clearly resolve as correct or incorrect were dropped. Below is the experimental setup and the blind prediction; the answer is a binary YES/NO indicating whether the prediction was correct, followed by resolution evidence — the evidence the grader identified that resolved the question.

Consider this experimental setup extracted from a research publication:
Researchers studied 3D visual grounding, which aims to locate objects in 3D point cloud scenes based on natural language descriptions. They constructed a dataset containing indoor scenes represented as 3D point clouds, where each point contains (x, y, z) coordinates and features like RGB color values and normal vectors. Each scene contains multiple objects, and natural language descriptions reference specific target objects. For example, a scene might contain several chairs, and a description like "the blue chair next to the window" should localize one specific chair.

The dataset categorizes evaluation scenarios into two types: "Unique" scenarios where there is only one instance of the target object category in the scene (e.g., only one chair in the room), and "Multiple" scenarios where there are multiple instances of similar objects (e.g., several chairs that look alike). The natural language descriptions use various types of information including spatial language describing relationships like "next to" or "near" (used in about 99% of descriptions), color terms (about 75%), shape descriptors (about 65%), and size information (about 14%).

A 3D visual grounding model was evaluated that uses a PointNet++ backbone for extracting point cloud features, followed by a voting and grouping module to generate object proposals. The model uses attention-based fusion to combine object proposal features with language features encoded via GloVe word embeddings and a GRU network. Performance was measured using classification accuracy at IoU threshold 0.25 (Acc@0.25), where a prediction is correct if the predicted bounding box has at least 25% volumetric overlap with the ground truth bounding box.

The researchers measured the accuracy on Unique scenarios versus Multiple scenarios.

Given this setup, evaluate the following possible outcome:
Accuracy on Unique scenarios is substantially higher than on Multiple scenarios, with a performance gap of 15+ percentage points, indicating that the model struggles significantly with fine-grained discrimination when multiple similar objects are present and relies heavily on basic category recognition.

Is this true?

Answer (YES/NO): YES